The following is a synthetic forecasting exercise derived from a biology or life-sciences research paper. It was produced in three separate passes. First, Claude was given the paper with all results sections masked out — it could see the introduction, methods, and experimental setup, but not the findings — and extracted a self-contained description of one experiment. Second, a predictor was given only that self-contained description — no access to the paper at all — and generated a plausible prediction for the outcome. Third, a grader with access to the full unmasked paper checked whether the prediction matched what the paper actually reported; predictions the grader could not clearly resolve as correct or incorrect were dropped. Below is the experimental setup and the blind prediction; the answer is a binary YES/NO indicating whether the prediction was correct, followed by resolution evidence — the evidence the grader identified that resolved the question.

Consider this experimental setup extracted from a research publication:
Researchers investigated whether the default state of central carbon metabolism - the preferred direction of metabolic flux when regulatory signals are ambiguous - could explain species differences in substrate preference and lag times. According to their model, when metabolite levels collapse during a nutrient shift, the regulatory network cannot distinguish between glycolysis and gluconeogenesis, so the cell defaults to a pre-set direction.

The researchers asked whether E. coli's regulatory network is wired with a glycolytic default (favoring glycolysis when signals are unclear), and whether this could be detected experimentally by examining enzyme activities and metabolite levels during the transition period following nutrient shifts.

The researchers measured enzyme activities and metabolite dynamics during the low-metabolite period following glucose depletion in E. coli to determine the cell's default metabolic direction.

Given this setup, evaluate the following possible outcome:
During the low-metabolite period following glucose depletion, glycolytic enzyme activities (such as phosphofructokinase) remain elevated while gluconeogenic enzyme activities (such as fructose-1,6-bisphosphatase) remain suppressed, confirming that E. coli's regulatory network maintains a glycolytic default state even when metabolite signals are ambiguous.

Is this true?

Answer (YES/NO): NO